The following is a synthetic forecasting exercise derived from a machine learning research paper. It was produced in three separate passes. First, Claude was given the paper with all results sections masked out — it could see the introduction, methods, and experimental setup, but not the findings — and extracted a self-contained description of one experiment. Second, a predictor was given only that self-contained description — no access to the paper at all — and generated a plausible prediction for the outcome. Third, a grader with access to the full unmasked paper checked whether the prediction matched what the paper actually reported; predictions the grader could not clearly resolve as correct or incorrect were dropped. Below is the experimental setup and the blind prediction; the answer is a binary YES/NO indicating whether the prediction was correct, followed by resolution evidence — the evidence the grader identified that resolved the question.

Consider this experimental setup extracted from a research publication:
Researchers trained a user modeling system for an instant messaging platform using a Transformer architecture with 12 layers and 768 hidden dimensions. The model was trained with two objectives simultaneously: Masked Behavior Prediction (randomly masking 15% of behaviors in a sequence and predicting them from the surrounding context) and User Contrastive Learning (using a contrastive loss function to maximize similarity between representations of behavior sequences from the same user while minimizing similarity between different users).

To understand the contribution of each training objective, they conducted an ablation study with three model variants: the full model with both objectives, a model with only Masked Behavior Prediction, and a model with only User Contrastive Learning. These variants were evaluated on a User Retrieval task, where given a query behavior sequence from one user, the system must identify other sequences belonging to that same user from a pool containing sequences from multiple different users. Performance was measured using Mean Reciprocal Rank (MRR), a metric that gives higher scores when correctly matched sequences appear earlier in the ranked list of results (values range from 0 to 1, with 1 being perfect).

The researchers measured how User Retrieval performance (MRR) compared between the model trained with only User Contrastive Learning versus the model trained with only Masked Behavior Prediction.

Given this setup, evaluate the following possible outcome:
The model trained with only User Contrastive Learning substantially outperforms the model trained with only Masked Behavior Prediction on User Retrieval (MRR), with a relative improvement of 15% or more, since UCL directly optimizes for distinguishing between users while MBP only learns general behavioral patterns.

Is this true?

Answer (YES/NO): NO